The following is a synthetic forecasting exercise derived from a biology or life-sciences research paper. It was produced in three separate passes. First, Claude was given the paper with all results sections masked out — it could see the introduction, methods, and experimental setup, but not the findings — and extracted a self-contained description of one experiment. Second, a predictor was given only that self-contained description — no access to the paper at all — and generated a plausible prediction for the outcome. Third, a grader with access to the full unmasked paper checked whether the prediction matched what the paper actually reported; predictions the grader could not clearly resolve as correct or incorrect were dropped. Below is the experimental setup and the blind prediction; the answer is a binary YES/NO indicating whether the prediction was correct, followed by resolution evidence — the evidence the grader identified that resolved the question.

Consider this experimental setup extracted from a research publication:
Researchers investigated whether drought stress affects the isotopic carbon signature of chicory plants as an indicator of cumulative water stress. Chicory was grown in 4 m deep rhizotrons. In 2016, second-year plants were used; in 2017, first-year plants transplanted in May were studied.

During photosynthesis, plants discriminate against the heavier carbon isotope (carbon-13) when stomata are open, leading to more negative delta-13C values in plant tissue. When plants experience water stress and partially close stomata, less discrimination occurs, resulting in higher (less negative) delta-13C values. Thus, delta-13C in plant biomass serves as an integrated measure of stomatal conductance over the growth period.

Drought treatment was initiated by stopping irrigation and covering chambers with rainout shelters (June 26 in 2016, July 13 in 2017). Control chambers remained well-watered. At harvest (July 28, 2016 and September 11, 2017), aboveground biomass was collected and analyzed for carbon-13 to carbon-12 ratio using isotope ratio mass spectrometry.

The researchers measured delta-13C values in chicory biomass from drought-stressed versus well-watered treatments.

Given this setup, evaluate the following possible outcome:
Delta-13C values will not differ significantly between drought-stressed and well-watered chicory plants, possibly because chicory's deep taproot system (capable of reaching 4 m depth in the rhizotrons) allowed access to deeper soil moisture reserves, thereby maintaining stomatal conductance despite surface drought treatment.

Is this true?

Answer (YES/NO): YES